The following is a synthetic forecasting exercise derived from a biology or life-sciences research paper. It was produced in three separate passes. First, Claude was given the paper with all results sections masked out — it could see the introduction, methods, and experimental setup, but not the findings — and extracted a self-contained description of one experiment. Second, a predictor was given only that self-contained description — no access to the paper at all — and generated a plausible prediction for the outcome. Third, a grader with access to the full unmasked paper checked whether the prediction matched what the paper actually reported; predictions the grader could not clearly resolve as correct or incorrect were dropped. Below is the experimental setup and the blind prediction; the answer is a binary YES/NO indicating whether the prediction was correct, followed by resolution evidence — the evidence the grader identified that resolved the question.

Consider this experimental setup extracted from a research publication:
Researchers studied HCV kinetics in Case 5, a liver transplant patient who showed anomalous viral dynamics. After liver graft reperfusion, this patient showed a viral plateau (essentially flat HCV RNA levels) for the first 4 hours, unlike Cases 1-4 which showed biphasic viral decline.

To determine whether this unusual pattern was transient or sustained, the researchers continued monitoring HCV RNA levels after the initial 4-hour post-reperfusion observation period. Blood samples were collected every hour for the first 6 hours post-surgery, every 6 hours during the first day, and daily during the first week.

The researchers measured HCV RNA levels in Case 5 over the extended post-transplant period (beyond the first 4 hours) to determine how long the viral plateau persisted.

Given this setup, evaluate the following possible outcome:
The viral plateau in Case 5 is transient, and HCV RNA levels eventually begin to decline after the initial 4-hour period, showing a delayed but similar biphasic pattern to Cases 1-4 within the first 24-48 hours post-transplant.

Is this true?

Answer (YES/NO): NO